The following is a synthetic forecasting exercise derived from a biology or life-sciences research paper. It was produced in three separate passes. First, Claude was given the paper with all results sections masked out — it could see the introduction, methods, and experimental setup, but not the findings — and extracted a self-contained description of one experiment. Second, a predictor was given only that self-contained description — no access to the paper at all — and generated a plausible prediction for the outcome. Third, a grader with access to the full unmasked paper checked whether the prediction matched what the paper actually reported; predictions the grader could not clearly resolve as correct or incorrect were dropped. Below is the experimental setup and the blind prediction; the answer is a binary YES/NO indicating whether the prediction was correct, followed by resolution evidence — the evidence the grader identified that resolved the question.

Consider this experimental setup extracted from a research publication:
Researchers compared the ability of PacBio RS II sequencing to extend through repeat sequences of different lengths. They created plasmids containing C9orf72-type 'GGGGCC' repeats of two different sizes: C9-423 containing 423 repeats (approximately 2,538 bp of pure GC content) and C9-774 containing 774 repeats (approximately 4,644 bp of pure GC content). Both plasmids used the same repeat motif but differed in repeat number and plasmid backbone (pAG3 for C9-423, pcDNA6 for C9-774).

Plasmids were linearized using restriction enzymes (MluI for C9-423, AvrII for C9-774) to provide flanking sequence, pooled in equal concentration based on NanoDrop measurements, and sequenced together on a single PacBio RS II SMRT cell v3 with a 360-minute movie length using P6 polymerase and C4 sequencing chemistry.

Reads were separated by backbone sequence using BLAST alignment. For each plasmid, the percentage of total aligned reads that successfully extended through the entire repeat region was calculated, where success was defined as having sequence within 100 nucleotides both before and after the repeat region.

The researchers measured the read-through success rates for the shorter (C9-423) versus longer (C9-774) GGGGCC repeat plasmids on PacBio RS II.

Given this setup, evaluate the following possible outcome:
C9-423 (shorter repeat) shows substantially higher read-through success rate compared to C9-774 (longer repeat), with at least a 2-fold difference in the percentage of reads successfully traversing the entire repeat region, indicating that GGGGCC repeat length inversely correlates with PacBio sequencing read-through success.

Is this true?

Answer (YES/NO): NO